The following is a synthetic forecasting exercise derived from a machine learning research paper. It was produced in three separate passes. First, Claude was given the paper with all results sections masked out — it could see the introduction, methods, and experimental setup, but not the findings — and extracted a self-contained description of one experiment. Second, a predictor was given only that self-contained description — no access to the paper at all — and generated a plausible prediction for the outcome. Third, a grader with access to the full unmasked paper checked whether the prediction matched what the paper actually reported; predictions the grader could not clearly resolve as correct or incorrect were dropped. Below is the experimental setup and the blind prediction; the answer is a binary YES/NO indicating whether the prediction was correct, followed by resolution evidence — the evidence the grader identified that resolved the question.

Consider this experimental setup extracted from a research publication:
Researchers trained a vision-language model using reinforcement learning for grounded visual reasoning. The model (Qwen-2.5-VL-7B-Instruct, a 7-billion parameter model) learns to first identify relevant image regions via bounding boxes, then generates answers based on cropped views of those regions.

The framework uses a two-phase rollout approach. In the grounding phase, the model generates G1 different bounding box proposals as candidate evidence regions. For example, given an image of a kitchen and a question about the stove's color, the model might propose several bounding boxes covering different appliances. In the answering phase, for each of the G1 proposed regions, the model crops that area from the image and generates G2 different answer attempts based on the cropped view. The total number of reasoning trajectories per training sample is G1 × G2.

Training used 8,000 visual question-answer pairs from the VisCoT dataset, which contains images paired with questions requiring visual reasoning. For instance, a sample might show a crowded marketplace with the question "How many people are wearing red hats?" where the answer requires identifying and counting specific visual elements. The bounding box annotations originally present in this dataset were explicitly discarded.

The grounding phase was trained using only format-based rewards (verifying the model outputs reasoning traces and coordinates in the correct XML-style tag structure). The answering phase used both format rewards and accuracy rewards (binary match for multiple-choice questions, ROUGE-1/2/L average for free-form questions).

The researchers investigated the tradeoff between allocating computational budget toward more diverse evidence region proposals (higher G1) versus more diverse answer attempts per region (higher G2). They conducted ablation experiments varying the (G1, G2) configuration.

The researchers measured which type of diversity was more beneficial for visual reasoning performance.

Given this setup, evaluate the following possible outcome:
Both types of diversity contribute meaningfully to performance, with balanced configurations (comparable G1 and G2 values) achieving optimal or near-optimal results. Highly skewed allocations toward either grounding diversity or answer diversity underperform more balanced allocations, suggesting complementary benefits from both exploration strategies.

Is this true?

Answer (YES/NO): NO